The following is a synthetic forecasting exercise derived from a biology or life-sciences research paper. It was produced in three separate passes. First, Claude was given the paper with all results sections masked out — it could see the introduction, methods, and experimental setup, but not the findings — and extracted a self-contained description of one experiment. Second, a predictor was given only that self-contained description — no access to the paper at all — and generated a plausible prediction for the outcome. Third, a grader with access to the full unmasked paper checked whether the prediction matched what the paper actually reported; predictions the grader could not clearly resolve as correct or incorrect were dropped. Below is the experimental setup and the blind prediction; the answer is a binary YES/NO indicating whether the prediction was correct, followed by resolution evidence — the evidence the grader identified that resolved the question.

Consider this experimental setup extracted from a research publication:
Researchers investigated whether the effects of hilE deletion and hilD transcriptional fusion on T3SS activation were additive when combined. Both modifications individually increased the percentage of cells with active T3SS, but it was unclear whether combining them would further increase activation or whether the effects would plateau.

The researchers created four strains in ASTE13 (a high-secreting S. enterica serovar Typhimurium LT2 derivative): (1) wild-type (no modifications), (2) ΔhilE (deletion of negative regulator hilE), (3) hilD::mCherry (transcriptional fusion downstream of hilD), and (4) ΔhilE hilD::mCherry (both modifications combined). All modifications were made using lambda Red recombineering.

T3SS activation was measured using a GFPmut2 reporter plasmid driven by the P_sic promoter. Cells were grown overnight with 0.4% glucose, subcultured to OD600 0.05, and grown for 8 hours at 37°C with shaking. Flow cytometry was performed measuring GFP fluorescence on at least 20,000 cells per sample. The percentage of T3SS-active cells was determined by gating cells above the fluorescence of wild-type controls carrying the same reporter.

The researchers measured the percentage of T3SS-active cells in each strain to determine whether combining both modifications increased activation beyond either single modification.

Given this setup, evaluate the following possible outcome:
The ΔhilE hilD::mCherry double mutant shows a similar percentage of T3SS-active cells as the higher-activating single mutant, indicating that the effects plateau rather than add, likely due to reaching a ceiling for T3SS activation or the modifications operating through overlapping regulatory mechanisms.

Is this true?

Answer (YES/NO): NO